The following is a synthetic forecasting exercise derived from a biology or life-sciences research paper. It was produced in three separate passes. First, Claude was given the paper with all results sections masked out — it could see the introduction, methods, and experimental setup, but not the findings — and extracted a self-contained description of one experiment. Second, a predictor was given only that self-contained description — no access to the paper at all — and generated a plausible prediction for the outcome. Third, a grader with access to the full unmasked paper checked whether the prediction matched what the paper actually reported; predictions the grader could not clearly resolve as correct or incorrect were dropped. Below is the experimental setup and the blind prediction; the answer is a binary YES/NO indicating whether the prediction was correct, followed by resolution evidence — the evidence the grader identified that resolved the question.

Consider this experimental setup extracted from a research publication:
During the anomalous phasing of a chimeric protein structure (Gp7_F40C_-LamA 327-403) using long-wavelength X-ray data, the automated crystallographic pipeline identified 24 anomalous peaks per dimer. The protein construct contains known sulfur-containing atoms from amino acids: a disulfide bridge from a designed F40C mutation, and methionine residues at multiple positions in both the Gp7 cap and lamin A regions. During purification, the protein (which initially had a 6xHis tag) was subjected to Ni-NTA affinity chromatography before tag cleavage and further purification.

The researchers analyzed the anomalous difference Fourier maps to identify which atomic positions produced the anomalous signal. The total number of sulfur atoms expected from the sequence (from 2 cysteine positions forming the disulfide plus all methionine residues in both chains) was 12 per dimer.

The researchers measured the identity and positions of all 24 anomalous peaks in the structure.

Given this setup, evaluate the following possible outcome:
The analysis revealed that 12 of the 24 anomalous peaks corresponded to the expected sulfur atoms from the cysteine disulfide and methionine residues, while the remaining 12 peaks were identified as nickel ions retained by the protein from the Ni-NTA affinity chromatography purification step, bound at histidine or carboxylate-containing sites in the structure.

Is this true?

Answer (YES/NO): NO